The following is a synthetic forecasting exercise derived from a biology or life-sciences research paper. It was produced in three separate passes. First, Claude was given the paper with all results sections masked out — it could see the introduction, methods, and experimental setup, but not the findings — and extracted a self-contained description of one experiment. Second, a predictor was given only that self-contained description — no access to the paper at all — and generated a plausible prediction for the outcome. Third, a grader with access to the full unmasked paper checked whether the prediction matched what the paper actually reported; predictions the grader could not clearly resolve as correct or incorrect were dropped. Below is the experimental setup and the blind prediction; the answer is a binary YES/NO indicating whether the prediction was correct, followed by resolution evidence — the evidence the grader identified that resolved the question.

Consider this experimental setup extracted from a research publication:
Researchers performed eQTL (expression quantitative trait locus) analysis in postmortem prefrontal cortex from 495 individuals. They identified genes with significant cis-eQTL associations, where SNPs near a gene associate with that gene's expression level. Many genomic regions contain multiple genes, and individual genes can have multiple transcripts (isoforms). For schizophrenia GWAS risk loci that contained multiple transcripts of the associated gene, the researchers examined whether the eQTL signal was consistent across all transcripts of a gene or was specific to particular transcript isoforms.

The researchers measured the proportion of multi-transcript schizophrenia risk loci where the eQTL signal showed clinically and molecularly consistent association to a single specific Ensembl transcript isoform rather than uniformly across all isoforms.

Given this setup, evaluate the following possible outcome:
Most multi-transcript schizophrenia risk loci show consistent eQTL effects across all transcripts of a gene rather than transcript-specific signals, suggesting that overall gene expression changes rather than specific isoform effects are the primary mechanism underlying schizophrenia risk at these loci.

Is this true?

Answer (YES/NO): NO